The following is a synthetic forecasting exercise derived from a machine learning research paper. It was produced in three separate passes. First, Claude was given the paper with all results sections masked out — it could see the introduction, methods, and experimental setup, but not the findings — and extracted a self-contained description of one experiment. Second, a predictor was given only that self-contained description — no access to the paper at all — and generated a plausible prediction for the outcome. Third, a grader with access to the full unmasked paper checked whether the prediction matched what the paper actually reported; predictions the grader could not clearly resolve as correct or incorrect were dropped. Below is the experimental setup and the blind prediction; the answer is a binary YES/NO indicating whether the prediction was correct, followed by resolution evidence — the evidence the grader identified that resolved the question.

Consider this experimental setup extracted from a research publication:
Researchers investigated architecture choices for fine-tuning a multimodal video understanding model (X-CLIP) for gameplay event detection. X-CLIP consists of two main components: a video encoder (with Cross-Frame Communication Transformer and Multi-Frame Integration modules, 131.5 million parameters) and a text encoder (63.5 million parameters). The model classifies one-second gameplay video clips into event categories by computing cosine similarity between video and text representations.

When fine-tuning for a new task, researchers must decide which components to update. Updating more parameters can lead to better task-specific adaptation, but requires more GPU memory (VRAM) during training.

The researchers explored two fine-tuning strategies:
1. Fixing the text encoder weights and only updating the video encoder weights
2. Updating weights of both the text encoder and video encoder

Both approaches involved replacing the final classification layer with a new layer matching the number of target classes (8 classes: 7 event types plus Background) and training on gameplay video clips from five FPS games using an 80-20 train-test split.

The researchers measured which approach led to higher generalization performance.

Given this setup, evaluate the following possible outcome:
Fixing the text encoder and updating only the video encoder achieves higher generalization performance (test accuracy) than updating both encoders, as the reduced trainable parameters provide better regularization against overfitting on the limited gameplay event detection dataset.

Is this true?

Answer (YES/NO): NO